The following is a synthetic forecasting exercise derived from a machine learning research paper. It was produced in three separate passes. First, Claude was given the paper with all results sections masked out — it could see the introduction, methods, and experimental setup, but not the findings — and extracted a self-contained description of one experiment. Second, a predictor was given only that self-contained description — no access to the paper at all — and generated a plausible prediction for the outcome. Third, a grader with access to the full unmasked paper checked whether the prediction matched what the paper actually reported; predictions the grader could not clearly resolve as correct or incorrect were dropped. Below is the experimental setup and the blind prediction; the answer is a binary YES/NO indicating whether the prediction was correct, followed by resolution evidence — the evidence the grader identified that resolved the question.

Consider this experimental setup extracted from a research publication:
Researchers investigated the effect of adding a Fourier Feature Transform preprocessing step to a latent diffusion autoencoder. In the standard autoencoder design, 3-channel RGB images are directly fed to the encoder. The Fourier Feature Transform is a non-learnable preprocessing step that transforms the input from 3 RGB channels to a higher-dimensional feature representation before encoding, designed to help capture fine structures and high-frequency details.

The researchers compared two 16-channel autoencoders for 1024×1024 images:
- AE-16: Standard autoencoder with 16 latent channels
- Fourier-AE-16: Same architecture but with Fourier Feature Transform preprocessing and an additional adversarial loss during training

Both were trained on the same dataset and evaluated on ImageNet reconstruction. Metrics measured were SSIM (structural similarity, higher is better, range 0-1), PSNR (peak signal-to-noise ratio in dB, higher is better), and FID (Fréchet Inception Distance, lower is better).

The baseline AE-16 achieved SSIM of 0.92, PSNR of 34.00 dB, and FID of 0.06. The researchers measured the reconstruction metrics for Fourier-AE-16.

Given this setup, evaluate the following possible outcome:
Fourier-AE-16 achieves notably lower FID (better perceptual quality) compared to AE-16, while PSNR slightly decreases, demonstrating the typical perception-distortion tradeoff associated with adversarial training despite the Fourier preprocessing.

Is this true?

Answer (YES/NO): NO